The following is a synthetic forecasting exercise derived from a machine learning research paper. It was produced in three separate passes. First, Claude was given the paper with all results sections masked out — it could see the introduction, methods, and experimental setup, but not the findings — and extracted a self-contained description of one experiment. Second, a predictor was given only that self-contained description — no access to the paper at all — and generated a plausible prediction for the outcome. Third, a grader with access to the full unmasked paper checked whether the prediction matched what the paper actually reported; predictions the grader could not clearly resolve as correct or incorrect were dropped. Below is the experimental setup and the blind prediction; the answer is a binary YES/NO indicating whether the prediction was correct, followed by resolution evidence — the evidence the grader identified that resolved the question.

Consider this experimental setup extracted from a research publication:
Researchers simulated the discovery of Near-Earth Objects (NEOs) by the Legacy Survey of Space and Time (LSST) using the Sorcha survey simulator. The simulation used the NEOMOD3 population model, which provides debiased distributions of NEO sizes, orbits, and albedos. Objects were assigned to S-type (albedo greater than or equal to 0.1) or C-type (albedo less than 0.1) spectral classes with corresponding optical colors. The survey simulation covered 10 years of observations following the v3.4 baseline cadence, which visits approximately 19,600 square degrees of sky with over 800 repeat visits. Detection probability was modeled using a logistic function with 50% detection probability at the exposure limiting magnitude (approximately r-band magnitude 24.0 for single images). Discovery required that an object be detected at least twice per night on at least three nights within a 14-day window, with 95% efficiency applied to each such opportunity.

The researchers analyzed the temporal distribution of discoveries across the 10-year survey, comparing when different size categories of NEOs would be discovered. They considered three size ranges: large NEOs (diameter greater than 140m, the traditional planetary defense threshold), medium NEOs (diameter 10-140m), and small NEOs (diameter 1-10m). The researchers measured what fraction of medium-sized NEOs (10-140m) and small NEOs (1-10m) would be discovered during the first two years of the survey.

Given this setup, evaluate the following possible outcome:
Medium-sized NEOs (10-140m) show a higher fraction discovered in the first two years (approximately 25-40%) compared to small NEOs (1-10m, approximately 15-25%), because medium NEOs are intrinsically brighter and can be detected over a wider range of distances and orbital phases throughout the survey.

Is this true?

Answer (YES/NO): YES